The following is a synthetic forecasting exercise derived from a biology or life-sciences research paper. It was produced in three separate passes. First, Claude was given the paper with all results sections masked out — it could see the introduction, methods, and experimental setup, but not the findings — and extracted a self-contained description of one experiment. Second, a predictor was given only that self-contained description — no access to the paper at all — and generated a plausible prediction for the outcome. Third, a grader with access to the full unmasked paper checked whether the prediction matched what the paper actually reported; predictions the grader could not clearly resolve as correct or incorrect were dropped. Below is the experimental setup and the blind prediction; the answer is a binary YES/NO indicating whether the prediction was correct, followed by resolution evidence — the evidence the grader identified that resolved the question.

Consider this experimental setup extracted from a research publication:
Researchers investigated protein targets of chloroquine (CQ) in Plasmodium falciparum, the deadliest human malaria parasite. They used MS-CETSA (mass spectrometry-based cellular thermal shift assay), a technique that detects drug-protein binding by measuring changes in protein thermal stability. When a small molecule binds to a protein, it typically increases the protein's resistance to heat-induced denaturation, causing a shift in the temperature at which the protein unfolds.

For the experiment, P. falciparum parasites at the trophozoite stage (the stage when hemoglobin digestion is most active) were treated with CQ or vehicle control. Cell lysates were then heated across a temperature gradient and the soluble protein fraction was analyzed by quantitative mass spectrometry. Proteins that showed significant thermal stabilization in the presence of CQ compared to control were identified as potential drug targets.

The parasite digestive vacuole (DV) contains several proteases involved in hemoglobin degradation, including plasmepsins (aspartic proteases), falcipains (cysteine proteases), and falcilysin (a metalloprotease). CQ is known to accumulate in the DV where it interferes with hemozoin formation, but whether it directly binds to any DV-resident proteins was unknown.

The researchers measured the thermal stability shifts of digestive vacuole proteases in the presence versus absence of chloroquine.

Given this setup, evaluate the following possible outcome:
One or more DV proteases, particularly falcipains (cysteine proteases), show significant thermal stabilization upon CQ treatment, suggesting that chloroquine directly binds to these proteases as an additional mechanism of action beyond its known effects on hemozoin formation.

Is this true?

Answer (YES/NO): NO